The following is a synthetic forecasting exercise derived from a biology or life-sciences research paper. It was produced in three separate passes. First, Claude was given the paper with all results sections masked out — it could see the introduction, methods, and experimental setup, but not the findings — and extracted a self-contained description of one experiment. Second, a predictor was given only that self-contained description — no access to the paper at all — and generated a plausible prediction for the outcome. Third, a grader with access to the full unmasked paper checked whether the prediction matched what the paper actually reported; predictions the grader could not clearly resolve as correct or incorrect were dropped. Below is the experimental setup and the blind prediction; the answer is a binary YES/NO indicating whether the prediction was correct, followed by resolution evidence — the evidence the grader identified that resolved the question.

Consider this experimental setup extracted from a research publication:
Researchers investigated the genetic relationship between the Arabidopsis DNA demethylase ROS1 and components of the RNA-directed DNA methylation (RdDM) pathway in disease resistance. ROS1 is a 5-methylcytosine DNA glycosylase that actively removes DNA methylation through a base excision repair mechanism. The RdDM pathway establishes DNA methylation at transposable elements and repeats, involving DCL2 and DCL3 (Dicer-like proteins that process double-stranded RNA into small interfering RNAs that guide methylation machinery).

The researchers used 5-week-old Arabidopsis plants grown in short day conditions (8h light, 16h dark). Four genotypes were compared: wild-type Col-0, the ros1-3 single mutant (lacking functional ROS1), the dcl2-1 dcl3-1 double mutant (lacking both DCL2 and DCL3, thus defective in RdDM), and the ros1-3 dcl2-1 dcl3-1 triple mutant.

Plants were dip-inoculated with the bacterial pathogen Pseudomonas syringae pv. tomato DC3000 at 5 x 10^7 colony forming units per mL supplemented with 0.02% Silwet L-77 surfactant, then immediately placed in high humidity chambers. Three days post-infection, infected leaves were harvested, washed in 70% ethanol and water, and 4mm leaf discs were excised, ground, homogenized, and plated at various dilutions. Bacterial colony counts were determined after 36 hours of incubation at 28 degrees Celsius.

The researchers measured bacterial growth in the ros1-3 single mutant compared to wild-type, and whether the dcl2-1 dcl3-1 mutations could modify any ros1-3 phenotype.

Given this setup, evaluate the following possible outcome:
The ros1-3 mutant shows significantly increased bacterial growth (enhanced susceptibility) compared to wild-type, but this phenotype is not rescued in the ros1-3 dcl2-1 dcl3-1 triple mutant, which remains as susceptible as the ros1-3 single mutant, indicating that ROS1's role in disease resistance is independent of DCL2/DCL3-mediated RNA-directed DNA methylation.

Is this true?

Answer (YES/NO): NO